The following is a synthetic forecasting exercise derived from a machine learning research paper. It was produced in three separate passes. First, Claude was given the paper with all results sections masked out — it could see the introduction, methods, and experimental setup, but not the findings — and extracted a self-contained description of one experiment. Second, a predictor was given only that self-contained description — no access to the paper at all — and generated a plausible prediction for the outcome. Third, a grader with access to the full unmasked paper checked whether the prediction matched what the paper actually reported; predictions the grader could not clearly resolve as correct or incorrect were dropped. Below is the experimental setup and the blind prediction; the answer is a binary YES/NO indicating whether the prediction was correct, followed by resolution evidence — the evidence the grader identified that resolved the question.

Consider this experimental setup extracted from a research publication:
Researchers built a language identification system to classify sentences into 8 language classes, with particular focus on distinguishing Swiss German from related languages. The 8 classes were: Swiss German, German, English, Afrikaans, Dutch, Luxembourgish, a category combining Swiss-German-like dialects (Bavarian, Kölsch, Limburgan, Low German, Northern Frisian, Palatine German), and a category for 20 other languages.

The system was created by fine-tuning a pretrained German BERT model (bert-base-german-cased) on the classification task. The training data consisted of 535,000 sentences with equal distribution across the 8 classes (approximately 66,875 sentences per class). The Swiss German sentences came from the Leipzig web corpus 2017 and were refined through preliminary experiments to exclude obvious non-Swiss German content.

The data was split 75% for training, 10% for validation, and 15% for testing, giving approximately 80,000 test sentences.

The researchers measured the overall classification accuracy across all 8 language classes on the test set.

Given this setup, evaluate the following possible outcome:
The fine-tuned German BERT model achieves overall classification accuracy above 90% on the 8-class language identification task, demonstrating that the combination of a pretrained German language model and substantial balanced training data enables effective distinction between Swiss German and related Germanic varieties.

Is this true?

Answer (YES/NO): YES